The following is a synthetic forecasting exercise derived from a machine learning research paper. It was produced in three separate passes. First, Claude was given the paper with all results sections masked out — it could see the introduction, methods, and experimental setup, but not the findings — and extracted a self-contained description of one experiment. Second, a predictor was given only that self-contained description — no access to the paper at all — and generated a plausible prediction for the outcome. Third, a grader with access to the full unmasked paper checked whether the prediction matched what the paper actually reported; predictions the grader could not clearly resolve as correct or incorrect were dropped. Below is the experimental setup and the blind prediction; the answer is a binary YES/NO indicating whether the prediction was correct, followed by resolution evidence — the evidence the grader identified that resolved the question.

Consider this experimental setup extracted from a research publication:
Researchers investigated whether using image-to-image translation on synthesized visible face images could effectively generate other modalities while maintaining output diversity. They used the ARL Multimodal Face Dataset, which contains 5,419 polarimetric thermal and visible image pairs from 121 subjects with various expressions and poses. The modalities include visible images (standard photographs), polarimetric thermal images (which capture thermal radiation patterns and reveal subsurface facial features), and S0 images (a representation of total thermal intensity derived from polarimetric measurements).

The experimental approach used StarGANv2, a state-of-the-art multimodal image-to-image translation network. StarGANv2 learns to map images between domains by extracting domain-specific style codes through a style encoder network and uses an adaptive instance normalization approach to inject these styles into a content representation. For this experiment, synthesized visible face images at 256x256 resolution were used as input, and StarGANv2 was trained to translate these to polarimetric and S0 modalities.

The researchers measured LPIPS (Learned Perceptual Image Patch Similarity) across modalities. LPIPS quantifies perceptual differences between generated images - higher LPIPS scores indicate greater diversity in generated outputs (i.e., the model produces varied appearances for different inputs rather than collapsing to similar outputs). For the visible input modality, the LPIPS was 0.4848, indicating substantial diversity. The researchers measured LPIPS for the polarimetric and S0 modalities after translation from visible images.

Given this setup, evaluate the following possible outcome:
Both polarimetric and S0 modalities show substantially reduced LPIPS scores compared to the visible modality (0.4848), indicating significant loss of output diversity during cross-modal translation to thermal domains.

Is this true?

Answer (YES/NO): YES